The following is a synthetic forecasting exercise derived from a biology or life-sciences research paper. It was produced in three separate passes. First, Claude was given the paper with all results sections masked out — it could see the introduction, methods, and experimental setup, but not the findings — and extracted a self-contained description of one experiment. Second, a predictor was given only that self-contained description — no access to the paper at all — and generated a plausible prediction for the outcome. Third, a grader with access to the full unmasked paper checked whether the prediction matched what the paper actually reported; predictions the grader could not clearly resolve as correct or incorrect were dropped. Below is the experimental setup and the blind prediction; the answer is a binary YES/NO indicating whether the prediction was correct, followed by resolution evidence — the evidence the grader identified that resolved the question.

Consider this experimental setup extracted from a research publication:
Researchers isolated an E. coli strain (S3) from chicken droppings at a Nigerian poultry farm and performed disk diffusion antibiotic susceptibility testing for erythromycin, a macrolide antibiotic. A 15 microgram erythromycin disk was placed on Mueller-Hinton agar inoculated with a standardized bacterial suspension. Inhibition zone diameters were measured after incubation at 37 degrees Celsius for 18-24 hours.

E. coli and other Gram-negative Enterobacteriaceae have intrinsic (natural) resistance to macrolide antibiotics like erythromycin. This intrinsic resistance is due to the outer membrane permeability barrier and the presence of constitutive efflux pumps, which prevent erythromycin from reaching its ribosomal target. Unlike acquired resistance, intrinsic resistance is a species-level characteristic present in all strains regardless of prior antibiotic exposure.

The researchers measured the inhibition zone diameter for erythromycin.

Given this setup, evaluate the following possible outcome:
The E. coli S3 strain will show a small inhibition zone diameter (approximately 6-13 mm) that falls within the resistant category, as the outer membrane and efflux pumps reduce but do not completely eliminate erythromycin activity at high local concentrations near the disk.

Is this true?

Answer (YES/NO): NO